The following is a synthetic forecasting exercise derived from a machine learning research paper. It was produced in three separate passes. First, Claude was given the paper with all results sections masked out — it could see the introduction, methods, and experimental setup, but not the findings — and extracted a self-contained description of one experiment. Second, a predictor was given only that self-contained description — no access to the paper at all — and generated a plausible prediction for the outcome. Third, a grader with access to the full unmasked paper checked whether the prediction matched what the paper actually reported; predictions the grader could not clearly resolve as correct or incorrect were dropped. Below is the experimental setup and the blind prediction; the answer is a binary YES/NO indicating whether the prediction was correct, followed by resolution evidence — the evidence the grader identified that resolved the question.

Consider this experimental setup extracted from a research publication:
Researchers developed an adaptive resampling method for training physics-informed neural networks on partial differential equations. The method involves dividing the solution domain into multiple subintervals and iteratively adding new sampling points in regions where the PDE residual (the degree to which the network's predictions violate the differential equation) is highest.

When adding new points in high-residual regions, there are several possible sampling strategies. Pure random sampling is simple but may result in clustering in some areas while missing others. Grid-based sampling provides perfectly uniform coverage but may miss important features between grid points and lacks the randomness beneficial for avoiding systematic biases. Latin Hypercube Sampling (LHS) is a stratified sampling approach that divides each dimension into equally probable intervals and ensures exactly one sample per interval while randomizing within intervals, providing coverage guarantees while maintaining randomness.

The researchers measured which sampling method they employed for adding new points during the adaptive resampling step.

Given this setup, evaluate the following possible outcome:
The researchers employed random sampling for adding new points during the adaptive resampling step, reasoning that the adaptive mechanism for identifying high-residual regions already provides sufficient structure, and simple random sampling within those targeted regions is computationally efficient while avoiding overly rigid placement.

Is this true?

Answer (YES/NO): NO